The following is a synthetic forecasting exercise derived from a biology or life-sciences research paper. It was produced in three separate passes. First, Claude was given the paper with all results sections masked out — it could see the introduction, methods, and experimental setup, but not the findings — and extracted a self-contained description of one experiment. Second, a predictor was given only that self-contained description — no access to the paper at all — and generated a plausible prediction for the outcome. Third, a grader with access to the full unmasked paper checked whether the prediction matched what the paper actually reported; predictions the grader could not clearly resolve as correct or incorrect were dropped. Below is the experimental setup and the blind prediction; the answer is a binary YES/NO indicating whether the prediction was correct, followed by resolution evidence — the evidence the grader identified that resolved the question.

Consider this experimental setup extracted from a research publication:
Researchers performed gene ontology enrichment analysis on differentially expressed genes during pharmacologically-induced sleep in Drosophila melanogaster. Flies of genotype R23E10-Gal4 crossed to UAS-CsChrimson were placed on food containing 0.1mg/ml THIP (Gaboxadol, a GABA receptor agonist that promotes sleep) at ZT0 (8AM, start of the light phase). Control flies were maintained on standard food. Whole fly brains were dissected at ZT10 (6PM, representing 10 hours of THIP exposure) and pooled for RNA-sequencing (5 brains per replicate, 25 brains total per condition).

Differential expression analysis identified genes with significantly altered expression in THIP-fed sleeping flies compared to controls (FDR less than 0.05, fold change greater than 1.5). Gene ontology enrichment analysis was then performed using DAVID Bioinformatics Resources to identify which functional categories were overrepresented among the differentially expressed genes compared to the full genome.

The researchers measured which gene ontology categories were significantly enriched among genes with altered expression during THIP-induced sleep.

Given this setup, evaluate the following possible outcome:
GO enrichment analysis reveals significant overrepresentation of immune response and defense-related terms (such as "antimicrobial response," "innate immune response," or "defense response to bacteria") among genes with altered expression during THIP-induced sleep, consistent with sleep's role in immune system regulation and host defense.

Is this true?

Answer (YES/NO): NO